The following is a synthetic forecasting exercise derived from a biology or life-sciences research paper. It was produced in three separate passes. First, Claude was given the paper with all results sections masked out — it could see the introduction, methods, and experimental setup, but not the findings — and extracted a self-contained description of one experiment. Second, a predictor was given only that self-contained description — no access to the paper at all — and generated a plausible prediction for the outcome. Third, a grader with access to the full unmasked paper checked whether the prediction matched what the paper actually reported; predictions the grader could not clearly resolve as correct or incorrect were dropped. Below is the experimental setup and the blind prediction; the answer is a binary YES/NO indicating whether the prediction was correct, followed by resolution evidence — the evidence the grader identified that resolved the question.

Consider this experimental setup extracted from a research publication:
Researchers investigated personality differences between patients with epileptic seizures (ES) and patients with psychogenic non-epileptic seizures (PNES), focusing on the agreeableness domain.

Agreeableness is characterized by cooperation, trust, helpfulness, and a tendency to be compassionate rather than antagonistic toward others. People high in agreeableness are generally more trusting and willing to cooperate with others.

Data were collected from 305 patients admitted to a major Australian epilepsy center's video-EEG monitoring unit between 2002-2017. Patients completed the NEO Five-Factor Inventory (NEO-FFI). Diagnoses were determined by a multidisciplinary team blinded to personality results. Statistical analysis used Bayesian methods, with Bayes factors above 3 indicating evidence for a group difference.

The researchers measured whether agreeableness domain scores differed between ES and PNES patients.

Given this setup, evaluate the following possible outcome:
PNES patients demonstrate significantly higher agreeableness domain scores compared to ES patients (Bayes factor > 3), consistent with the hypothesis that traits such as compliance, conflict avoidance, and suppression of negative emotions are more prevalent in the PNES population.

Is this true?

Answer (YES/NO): NO